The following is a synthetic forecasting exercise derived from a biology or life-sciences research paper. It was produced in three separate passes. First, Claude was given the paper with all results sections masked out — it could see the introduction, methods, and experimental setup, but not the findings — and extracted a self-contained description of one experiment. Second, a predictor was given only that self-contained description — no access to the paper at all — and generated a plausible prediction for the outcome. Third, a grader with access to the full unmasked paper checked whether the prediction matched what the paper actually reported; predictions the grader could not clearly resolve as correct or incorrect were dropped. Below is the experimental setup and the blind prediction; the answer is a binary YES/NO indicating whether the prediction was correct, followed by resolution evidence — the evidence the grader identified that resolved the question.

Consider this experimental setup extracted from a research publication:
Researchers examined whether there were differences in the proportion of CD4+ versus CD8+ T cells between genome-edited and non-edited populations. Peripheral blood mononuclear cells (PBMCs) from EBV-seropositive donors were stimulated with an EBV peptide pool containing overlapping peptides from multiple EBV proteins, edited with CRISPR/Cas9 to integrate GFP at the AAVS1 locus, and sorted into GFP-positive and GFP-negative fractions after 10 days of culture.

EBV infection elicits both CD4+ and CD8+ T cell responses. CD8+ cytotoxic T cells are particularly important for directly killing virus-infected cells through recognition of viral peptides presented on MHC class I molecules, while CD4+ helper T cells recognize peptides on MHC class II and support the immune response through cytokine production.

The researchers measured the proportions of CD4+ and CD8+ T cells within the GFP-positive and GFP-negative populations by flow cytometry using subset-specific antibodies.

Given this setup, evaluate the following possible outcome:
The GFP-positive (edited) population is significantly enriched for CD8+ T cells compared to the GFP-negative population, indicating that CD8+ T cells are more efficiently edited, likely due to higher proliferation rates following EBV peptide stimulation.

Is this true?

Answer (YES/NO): YES